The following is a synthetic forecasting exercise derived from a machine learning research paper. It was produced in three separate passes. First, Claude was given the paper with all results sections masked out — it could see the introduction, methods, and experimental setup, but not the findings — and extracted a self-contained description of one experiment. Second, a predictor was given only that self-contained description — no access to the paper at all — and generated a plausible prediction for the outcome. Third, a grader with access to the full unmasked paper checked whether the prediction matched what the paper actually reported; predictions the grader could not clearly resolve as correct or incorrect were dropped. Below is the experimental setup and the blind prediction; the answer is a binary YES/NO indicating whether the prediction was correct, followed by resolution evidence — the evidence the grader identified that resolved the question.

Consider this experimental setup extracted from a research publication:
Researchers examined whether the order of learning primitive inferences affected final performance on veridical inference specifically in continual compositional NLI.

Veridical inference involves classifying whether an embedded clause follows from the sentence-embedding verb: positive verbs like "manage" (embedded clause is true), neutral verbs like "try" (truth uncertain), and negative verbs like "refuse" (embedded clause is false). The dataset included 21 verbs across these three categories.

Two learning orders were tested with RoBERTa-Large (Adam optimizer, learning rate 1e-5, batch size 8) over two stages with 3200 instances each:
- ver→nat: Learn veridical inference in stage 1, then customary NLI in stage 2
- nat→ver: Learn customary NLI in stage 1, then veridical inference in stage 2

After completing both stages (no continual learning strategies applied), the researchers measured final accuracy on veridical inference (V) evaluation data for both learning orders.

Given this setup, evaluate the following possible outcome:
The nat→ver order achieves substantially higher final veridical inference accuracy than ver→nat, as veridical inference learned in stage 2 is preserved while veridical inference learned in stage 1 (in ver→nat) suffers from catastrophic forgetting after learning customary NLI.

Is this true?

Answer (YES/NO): YES